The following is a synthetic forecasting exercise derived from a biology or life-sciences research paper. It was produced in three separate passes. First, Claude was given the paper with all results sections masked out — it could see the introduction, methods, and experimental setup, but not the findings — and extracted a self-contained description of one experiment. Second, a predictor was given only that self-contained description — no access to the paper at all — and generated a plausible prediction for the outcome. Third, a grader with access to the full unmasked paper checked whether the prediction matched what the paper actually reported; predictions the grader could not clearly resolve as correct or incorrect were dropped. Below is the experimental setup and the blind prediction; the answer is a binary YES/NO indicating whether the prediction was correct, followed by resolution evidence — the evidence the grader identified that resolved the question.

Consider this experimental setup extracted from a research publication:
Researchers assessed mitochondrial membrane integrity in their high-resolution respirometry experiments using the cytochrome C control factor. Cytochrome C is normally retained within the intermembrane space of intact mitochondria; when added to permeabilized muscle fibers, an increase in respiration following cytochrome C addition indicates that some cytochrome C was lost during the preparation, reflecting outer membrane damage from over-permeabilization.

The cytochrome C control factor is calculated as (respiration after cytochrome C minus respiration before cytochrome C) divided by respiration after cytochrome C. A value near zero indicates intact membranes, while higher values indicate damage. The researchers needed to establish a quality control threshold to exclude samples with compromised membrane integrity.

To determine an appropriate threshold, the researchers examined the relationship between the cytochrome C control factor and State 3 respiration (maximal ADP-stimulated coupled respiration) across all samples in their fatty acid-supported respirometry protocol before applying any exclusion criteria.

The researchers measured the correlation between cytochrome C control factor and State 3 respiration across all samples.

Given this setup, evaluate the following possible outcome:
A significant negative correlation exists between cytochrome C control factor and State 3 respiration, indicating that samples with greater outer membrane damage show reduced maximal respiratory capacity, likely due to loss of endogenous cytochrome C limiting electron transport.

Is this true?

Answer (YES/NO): YES